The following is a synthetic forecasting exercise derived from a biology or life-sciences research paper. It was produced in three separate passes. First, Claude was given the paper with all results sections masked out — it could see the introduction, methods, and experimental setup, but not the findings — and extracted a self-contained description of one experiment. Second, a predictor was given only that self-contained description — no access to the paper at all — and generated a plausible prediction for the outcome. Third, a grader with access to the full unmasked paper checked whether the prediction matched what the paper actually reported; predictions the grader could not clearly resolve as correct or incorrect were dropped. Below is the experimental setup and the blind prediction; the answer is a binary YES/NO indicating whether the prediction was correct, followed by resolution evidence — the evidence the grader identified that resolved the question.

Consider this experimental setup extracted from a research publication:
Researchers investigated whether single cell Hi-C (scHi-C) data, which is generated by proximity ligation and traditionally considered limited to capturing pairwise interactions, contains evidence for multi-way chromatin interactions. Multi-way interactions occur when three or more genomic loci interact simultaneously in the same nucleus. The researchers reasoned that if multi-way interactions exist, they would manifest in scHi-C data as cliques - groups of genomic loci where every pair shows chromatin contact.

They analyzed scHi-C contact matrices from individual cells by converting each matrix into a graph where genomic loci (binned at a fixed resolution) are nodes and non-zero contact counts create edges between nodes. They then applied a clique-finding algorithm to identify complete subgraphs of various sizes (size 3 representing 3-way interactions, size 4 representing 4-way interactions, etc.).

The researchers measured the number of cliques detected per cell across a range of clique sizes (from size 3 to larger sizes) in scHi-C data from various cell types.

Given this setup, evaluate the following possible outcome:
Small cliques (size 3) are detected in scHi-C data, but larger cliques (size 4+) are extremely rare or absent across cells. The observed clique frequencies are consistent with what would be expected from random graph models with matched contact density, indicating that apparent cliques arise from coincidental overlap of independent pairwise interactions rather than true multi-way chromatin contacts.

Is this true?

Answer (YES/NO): NO